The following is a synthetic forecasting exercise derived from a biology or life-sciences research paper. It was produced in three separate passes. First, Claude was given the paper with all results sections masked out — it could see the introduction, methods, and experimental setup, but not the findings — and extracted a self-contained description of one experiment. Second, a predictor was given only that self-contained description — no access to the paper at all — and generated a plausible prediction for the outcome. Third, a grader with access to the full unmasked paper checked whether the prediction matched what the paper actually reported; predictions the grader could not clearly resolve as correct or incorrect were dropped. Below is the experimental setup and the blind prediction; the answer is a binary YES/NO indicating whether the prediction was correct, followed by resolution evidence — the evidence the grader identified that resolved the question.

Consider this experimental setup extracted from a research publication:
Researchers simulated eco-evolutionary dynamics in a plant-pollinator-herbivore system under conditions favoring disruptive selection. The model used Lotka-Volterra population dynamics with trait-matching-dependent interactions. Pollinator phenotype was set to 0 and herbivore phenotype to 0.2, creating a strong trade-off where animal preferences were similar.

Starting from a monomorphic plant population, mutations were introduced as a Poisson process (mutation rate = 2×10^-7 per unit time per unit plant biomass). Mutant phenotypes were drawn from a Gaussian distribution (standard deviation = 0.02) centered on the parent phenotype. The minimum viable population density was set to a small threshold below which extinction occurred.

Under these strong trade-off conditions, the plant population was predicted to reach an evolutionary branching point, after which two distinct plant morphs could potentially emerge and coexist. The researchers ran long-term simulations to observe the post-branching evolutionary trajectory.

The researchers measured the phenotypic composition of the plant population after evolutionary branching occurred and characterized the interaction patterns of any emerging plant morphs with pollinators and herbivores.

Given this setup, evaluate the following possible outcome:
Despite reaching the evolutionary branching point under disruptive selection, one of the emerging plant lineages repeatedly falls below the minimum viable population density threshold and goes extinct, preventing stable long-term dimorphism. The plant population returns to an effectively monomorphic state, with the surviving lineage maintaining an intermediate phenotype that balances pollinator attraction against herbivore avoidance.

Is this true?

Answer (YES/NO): NO